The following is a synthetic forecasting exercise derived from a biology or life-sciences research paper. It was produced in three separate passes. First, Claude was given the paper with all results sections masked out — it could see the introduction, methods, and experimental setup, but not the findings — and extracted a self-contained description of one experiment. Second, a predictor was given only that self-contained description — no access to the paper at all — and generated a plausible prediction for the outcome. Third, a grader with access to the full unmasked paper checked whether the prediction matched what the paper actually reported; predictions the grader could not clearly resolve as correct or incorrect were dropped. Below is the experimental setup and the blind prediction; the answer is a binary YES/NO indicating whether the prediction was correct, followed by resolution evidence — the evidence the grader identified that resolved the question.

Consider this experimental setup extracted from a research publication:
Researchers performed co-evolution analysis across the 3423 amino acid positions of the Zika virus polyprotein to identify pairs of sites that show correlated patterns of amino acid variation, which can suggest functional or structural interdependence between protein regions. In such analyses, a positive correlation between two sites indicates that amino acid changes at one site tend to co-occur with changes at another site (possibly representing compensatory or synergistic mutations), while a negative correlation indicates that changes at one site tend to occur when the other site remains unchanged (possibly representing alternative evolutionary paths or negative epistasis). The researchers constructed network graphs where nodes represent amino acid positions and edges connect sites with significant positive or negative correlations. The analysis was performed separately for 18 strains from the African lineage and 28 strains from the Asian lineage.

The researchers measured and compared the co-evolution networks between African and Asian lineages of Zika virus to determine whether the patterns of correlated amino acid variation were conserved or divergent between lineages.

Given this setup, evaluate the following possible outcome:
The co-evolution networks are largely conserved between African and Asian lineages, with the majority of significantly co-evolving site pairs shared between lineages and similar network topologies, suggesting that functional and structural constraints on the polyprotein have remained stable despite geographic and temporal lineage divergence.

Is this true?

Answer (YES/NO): NO